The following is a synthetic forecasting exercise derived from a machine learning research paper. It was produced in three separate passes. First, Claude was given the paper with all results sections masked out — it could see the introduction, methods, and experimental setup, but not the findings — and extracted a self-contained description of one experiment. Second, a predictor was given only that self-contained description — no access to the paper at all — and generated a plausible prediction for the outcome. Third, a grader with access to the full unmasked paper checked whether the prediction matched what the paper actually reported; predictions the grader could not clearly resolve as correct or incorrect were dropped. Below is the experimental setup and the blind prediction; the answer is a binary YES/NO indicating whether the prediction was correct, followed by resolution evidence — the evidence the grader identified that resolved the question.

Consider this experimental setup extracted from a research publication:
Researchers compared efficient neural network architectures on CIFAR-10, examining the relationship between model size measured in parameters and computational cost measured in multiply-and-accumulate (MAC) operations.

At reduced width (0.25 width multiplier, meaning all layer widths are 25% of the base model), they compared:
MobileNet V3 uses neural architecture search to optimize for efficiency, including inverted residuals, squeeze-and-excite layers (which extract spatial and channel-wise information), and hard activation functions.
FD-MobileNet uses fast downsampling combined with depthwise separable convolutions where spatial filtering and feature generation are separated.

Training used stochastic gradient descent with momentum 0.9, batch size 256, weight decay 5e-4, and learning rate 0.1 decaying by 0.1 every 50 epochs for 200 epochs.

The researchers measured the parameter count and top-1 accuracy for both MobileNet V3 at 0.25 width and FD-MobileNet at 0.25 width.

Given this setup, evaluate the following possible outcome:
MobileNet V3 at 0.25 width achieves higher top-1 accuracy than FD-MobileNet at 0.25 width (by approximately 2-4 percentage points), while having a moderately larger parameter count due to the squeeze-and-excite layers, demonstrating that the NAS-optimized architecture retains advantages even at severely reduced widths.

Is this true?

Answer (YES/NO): NO